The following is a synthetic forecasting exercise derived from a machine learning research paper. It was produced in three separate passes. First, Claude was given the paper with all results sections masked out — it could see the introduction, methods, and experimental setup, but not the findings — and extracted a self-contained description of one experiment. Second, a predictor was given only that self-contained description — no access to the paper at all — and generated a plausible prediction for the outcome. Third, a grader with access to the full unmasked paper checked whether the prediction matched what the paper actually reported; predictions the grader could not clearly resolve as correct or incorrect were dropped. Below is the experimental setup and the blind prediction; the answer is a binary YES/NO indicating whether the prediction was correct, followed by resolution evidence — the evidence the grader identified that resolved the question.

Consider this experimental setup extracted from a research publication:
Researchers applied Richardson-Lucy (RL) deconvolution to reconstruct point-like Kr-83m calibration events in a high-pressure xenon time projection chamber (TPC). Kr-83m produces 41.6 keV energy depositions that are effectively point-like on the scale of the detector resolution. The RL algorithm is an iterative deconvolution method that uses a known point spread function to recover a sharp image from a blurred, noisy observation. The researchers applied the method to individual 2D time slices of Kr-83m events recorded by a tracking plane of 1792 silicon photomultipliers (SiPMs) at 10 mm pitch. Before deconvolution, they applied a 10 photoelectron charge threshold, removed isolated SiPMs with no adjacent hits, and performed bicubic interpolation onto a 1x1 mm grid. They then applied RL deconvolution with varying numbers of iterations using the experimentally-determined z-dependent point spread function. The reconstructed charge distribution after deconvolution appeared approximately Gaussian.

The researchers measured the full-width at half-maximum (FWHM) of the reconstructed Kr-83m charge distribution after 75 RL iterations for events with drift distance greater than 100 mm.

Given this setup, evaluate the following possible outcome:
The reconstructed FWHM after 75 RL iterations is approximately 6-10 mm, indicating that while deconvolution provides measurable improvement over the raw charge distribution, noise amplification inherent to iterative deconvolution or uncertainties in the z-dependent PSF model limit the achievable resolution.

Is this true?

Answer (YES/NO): NO